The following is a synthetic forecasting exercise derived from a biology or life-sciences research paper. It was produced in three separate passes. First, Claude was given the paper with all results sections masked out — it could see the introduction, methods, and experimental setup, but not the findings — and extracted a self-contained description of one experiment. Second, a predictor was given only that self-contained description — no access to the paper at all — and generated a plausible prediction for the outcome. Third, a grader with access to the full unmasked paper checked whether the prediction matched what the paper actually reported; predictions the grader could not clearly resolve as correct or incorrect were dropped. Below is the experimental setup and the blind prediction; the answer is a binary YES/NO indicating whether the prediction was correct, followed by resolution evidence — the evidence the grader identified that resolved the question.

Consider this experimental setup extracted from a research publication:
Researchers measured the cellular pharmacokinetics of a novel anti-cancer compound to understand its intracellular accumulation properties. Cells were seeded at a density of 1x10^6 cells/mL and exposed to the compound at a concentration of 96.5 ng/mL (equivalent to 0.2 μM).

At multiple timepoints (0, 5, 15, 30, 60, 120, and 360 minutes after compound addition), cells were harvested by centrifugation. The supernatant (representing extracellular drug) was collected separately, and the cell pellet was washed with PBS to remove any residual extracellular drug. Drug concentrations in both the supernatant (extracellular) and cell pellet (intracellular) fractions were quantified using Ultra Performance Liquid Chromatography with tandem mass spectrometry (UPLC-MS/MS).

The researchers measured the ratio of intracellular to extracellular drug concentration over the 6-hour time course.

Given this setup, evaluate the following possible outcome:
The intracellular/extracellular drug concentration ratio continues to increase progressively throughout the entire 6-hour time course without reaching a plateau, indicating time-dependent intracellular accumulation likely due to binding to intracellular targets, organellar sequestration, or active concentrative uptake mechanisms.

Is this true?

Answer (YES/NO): NO